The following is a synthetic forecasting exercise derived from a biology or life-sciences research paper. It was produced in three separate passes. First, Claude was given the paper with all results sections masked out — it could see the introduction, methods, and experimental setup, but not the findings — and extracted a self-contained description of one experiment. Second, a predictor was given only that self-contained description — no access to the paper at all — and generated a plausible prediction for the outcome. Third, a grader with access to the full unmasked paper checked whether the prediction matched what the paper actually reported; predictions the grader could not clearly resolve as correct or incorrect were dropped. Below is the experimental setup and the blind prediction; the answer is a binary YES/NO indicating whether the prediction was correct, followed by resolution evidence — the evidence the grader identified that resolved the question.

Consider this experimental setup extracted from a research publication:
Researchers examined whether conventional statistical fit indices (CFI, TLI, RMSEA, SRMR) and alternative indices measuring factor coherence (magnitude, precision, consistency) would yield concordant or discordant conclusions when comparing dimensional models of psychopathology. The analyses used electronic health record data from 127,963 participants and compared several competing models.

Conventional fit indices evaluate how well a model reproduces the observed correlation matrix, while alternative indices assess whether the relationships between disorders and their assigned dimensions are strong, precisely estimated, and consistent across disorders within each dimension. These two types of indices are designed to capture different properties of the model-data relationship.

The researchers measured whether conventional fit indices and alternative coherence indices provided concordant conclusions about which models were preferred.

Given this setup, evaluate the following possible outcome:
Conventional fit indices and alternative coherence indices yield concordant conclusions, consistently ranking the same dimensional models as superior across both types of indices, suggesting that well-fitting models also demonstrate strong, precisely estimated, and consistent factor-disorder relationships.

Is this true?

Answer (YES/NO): NO